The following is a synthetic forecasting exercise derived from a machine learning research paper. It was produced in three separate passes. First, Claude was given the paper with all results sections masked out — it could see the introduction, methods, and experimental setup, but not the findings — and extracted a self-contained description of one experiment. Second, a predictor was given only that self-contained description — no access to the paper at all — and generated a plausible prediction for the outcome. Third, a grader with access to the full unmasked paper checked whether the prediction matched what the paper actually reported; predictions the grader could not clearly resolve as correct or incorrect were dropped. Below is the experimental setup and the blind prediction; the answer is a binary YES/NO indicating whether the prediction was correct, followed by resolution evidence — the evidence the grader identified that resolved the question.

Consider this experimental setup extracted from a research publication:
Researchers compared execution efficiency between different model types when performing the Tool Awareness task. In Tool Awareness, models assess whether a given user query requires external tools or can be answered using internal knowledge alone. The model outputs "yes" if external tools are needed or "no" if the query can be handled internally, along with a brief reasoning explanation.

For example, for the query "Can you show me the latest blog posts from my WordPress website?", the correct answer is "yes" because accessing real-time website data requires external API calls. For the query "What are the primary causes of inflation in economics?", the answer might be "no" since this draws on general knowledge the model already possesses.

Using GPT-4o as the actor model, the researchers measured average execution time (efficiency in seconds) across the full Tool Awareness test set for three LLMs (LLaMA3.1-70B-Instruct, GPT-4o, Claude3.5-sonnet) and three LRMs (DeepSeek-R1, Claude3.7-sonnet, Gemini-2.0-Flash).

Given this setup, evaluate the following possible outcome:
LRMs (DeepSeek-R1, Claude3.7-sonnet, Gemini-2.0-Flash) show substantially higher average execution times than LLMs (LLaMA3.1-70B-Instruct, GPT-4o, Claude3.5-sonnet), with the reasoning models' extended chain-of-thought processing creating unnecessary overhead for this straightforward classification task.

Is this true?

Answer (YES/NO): NO